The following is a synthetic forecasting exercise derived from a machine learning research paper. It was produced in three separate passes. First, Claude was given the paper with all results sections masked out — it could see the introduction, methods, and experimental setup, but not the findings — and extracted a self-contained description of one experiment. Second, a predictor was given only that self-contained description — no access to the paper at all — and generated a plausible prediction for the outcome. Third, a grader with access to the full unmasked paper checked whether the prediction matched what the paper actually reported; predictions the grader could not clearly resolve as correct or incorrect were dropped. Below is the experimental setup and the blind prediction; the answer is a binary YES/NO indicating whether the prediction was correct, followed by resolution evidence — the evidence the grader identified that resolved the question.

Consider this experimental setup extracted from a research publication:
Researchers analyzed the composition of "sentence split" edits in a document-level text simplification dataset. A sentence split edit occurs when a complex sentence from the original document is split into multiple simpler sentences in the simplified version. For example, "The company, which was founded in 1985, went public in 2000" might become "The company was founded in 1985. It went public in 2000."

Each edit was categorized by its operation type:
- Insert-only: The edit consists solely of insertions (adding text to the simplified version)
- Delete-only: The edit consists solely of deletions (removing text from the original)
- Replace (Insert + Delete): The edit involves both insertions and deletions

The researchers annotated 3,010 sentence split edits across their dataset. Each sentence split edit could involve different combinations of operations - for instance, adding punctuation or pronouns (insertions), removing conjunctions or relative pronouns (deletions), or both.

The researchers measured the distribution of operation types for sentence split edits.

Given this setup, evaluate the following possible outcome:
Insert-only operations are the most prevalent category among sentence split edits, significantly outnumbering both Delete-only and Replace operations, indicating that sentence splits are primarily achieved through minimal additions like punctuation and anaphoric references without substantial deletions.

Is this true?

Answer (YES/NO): NO